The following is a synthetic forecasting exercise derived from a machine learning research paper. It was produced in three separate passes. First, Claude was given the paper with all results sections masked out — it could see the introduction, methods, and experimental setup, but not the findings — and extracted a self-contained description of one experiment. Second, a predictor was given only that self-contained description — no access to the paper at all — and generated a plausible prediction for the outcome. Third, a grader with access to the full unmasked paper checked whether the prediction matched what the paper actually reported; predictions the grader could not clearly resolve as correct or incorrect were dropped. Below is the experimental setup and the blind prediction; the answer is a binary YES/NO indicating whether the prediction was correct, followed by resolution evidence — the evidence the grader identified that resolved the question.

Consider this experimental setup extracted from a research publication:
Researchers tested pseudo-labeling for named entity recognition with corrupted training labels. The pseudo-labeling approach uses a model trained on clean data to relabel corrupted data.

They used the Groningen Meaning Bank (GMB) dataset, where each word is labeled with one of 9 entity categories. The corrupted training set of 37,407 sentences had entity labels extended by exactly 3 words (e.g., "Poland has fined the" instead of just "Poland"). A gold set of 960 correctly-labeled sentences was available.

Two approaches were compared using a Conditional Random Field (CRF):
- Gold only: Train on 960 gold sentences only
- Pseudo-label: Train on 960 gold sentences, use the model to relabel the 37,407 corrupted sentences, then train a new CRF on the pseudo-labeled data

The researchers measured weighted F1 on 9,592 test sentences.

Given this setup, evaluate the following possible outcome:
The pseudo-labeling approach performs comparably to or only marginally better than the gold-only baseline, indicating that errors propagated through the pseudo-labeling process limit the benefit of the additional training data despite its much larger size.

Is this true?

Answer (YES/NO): YES